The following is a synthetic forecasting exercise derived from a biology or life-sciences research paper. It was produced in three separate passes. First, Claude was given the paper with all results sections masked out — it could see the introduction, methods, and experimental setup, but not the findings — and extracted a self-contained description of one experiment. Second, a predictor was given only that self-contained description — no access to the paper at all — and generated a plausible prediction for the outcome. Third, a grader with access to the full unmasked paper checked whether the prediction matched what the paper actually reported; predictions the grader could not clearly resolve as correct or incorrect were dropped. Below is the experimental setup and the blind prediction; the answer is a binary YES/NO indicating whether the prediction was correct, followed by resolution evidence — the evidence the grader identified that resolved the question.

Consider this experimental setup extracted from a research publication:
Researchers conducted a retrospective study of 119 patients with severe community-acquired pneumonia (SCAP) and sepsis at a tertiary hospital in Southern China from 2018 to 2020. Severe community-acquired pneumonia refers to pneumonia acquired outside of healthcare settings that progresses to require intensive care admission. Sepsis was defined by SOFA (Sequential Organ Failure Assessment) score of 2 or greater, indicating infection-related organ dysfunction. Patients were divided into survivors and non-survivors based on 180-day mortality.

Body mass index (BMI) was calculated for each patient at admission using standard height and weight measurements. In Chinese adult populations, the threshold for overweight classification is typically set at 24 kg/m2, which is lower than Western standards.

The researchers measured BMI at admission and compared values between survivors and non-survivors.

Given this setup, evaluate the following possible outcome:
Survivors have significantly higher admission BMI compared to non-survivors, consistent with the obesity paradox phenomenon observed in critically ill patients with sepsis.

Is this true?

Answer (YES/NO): YES